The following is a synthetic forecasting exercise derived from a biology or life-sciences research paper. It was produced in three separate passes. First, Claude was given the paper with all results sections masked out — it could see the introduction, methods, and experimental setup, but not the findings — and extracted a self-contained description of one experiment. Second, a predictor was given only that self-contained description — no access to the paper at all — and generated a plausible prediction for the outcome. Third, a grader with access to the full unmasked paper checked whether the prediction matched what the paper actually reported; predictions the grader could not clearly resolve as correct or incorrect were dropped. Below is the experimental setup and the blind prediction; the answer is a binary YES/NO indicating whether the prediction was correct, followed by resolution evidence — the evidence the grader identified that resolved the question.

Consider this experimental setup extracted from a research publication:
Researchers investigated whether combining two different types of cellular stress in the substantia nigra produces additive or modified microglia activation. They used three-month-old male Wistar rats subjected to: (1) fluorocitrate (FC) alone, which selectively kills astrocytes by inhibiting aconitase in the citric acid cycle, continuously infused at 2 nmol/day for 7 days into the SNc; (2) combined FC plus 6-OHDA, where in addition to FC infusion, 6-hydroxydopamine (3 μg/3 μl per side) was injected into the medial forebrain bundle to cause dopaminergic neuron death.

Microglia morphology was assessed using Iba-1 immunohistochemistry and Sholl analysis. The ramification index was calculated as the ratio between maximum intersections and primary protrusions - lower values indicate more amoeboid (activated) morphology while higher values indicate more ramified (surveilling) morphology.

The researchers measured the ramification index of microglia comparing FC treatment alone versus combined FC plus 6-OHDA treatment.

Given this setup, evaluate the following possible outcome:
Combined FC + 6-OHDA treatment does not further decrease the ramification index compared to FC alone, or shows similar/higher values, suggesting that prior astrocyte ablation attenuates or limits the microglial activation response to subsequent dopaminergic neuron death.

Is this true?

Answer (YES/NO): YES